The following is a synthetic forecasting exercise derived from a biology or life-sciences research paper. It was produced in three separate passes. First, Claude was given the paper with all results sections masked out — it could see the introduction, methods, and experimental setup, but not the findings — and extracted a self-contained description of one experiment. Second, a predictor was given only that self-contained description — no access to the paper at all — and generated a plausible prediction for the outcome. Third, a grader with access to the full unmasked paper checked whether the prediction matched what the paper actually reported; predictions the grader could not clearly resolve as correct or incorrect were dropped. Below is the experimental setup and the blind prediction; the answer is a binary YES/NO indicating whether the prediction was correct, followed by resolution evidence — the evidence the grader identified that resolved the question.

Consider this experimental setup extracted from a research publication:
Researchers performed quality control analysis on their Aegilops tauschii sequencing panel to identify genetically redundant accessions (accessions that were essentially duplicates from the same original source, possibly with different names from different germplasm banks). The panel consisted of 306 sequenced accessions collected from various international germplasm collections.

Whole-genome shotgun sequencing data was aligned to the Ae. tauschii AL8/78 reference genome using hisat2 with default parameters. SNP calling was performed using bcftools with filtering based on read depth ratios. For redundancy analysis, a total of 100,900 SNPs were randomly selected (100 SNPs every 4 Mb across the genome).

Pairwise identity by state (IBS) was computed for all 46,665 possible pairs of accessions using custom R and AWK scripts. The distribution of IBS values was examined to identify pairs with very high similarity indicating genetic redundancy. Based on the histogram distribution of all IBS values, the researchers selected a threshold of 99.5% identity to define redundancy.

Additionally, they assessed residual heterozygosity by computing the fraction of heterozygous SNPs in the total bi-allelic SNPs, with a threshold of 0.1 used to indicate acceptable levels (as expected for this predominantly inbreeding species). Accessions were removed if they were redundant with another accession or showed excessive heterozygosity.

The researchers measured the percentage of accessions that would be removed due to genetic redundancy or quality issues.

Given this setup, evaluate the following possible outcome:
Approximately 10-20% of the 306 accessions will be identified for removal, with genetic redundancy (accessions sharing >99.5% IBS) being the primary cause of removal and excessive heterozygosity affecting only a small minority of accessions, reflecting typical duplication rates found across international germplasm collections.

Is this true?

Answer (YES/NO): NO